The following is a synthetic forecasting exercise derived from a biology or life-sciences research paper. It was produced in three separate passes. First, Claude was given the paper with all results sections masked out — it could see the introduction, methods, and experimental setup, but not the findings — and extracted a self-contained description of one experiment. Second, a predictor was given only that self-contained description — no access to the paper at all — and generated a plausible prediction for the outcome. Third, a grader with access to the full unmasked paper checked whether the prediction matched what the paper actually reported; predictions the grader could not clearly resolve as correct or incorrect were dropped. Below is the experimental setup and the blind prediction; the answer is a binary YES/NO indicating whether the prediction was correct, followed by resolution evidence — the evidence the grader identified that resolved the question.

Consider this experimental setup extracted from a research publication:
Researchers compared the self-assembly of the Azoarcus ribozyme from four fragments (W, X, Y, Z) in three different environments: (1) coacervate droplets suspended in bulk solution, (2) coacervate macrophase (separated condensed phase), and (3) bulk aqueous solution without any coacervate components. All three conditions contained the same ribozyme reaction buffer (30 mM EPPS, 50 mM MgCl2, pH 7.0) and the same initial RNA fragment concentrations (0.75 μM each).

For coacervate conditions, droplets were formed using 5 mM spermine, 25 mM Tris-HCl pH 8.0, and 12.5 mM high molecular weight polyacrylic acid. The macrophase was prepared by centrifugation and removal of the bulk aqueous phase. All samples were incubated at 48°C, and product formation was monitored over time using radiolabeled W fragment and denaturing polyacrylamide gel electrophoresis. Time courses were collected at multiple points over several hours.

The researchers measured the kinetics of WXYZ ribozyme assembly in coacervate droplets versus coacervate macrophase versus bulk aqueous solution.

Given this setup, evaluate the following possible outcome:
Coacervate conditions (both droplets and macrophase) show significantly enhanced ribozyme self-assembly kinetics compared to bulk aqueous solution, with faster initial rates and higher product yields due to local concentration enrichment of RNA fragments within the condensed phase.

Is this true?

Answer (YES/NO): YES